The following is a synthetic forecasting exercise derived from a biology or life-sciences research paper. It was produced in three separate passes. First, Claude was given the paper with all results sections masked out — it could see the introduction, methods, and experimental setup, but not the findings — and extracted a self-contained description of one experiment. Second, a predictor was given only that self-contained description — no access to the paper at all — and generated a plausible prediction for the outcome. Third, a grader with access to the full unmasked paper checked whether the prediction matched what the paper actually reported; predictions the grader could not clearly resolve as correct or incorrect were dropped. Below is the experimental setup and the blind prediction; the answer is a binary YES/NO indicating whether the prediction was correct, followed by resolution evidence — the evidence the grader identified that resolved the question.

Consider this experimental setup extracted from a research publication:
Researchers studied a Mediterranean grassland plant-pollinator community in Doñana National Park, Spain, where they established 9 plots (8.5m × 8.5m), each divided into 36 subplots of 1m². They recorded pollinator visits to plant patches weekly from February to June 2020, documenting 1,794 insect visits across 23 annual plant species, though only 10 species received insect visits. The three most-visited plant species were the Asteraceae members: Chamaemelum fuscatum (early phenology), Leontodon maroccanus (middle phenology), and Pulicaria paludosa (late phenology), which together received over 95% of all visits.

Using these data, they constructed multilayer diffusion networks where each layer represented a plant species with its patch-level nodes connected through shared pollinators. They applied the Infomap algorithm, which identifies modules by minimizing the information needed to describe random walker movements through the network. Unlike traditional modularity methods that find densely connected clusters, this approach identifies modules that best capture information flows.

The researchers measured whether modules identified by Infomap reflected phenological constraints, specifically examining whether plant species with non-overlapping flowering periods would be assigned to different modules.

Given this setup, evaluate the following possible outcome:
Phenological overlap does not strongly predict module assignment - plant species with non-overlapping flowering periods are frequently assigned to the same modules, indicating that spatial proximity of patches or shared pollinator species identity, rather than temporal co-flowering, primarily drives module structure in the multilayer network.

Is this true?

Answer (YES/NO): NO